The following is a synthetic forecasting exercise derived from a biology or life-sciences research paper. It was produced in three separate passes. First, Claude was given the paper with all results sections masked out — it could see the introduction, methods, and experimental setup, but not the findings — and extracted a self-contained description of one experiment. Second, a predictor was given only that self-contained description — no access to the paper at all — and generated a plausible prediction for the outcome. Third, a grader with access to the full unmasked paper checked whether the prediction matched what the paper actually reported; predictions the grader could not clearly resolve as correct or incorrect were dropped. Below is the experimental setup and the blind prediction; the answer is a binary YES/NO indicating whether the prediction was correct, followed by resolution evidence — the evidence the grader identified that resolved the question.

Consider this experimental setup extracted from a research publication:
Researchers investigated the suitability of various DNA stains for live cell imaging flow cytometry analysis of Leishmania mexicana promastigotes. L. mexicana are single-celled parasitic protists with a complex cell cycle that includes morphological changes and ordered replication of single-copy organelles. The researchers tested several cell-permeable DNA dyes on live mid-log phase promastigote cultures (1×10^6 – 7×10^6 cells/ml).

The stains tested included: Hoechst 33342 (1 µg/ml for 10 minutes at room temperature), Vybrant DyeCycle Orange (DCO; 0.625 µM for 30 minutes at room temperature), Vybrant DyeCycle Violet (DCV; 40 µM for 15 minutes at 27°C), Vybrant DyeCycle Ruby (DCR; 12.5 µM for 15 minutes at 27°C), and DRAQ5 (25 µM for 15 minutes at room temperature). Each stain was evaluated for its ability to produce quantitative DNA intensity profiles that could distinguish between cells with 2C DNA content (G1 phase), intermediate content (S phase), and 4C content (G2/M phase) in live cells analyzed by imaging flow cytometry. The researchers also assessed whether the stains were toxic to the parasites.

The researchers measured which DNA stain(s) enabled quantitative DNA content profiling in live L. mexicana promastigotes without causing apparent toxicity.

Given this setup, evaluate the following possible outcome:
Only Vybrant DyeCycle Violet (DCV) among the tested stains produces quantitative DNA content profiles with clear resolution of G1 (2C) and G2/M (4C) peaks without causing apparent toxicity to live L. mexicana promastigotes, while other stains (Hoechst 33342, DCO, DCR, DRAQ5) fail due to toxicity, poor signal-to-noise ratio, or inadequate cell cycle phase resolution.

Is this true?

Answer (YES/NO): NO